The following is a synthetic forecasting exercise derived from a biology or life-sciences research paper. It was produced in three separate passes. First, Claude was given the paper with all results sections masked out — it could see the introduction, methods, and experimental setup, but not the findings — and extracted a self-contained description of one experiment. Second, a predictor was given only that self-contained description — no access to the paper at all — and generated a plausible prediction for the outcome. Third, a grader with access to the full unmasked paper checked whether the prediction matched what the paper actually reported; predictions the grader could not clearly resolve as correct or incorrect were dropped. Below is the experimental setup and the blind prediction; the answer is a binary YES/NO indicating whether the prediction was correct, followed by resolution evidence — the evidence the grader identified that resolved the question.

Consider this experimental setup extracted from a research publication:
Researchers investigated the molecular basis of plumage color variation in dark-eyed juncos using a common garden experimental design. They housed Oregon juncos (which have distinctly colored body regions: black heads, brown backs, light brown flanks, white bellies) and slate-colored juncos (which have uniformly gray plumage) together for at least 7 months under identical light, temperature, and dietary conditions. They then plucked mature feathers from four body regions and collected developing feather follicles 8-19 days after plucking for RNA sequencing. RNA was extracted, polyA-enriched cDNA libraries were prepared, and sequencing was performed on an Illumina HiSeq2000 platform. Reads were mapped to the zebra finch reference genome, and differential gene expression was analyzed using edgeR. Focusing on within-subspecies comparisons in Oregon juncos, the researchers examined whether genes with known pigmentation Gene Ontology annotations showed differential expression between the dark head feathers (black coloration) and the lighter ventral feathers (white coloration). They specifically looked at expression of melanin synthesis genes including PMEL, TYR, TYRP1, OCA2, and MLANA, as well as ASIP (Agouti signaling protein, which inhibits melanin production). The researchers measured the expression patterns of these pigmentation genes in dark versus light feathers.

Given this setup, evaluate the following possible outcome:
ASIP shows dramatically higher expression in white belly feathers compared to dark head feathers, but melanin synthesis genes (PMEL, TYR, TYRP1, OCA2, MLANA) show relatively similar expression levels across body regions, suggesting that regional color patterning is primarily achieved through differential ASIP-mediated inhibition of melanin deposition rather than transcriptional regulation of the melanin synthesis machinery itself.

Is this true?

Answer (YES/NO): NO